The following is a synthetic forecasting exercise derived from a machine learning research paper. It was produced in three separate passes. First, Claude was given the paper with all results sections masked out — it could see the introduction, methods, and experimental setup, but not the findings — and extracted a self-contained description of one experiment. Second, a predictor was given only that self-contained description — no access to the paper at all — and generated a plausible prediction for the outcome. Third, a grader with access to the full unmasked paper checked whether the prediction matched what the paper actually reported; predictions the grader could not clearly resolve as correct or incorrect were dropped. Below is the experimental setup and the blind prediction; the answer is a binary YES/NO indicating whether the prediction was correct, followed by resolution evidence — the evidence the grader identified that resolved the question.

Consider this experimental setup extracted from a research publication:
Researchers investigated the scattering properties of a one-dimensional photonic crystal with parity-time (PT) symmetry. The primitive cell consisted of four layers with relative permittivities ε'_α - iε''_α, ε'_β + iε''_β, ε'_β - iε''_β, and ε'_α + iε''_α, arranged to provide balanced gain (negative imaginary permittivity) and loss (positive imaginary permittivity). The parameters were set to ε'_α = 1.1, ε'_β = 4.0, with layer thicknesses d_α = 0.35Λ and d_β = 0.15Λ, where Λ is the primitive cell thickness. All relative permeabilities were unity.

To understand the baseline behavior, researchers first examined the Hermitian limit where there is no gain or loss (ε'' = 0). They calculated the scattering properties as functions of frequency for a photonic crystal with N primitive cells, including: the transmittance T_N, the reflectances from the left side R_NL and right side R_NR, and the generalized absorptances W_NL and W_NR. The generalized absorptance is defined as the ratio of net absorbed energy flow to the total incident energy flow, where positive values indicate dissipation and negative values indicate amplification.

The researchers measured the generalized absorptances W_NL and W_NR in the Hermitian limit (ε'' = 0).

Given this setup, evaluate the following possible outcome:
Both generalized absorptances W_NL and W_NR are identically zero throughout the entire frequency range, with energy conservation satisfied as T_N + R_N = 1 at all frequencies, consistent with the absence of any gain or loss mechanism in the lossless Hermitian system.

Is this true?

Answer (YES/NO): YES